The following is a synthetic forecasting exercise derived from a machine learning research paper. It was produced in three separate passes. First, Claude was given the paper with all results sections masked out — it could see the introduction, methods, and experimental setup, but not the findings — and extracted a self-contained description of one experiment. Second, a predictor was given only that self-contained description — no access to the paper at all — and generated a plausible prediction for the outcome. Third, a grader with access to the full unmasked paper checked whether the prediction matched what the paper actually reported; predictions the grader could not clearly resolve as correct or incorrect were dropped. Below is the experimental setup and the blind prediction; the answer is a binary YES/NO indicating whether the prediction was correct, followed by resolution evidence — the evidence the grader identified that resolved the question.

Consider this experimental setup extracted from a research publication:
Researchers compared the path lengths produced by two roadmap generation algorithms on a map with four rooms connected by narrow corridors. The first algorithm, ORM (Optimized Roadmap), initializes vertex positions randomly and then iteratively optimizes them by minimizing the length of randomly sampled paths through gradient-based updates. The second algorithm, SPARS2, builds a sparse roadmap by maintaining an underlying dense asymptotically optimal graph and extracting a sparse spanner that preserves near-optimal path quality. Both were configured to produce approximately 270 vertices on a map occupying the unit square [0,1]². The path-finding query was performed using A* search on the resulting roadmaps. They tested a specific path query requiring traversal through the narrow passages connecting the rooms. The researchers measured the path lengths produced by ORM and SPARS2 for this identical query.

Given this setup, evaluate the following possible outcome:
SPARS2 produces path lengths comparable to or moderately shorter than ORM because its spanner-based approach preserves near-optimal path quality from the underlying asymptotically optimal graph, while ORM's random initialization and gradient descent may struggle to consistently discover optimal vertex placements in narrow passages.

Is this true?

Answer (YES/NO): NO